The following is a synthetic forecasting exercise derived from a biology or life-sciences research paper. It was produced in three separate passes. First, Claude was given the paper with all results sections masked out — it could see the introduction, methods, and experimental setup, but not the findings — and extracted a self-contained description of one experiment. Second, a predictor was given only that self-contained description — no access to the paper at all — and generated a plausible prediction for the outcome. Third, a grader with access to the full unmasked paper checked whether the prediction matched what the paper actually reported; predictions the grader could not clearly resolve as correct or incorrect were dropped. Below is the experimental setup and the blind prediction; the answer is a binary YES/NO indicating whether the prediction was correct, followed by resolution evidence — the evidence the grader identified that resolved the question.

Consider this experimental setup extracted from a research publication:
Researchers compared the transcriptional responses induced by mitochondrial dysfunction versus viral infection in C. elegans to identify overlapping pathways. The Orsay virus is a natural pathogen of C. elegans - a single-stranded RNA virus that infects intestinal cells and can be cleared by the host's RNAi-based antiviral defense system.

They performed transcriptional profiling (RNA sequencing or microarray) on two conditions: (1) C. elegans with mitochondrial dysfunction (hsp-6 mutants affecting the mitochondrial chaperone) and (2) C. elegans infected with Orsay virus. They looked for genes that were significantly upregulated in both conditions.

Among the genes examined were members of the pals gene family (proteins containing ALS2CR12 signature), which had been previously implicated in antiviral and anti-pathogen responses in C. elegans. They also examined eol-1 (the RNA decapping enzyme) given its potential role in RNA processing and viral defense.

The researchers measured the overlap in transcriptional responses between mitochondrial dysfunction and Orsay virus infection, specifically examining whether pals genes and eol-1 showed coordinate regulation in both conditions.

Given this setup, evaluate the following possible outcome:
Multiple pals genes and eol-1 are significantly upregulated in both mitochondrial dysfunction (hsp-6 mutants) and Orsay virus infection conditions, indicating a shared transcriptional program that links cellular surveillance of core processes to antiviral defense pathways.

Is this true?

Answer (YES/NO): YES